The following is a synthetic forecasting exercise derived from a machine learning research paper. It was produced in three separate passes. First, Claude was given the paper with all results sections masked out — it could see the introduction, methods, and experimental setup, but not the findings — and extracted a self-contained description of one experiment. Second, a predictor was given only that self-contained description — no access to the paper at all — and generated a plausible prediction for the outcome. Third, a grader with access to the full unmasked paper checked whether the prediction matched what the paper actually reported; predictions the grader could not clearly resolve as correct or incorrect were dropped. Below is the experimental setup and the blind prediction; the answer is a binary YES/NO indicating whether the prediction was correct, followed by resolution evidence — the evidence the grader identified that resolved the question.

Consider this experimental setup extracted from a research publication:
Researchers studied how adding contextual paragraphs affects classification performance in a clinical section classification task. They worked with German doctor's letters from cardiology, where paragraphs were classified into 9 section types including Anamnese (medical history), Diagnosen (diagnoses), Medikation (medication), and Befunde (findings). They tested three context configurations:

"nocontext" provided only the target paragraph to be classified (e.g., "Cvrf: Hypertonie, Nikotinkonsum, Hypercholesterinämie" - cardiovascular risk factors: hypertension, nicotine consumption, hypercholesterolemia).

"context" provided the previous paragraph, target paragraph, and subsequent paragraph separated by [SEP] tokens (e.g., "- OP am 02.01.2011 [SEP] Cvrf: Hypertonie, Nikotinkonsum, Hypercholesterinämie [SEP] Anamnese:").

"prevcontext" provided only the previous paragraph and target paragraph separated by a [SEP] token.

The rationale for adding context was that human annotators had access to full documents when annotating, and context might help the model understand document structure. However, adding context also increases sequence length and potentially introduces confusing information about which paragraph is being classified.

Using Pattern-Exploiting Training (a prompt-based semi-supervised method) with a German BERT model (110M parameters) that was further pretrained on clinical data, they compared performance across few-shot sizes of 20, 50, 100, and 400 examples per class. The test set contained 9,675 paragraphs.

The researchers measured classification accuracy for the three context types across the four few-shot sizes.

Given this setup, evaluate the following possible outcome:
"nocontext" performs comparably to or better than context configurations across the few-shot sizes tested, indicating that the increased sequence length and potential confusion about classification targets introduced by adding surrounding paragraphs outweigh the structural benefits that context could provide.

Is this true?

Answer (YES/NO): NO